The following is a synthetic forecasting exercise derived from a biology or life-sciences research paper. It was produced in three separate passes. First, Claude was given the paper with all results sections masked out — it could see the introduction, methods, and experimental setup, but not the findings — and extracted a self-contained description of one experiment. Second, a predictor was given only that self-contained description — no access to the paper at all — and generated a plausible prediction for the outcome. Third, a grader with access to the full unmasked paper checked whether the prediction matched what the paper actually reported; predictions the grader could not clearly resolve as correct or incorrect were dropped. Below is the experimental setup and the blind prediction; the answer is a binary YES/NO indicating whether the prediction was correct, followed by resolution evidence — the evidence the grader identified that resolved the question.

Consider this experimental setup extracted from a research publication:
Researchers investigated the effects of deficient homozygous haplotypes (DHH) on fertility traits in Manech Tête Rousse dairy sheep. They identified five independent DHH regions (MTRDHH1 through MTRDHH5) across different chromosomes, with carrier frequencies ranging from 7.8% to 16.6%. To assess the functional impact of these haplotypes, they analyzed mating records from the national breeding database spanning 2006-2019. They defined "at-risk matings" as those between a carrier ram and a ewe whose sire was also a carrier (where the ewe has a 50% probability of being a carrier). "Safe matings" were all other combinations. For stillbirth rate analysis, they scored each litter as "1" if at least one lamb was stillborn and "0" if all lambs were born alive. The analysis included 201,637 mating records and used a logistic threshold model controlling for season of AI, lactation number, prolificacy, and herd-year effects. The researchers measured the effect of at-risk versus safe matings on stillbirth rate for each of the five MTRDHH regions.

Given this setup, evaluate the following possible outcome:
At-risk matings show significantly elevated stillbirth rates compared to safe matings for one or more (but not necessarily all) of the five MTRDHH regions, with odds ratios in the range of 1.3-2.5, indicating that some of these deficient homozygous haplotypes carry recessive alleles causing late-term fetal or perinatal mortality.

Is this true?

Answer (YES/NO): YES